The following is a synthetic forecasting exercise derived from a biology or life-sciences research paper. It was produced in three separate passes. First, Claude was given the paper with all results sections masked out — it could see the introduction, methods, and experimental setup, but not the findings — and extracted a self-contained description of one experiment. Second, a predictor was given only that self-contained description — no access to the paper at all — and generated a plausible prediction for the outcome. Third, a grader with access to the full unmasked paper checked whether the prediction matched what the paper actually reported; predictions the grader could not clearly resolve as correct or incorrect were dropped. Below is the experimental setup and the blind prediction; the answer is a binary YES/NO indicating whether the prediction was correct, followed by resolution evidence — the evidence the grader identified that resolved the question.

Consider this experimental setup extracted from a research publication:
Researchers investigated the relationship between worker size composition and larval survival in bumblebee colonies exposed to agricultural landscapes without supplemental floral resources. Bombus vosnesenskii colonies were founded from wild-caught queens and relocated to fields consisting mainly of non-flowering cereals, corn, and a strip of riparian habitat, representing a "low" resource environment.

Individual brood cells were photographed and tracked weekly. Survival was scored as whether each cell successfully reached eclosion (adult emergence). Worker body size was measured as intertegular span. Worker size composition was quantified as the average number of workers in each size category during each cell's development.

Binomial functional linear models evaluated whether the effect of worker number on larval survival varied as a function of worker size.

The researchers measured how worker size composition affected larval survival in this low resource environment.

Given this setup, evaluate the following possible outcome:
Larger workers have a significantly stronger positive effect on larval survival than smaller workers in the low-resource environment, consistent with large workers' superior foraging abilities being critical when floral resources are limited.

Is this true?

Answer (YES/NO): NO